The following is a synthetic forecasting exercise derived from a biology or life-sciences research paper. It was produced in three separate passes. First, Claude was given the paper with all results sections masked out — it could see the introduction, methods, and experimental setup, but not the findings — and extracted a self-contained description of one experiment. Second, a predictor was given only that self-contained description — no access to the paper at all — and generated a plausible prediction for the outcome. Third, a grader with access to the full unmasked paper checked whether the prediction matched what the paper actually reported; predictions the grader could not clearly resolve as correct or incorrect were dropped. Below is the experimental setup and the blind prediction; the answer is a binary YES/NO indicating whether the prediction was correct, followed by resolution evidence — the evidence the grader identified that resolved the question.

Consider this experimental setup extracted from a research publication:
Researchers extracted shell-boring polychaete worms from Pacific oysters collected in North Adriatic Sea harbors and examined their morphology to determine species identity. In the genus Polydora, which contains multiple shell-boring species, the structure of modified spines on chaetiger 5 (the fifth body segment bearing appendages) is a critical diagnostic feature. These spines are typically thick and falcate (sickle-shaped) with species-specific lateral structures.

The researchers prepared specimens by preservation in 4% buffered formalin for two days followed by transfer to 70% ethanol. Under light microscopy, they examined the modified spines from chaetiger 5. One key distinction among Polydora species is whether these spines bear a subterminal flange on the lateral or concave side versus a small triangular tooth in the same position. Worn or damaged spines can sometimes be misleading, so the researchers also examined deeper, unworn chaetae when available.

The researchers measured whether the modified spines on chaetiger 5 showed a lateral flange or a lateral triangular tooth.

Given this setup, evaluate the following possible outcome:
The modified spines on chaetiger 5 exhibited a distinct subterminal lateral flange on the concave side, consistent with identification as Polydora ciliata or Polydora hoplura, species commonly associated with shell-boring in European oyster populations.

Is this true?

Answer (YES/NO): NO